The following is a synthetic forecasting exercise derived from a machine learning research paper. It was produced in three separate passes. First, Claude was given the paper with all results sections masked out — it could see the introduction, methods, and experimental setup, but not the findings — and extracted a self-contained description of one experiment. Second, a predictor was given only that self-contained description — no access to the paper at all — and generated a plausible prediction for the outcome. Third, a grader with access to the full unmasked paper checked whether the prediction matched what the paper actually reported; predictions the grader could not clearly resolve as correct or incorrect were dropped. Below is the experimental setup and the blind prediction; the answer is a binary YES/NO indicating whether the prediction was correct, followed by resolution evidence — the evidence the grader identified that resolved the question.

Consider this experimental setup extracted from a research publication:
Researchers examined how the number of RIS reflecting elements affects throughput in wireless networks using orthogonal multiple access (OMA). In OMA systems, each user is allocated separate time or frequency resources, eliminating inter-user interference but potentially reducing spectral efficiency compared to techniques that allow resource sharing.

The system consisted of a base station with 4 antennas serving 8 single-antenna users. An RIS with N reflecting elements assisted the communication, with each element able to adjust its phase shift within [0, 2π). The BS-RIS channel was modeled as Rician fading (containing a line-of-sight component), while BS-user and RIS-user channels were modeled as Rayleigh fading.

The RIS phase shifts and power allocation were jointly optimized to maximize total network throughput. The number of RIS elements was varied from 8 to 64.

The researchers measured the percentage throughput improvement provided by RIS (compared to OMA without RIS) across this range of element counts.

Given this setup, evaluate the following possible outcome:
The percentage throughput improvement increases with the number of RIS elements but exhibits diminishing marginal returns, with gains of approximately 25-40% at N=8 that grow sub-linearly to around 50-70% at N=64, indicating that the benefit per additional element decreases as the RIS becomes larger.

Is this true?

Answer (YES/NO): NO